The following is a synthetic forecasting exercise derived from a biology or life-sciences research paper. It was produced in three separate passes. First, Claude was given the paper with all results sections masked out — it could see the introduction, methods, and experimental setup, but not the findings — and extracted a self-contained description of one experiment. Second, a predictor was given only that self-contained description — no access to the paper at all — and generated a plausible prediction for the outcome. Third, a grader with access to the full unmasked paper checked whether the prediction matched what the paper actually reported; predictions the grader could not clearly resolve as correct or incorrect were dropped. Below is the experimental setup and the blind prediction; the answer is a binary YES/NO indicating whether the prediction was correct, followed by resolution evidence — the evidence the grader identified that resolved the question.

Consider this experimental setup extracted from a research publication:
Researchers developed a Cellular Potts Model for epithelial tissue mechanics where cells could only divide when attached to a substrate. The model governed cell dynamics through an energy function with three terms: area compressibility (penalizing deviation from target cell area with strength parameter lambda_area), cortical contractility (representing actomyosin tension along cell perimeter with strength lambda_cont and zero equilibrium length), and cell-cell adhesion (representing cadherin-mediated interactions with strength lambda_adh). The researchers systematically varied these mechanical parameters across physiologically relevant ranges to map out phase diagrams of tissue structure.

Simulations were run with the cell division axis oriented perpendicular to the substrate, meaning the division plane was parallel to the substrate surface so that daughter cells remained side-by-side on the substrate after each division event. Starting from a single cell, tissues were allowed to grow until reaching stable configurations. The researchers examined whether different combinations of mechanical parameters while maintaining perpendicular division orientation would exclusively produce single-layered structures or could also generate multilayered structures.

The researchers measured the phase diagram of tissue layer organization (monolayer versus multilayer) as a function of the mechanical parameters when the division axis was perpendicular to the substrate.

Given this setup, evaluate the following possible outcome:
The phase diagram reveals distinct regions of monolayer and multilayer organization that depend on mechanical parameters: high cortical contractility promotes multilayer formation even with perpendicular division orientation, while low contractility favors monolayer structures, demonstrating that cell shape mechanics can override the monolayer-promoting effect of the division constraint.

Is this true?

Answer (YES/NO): NO